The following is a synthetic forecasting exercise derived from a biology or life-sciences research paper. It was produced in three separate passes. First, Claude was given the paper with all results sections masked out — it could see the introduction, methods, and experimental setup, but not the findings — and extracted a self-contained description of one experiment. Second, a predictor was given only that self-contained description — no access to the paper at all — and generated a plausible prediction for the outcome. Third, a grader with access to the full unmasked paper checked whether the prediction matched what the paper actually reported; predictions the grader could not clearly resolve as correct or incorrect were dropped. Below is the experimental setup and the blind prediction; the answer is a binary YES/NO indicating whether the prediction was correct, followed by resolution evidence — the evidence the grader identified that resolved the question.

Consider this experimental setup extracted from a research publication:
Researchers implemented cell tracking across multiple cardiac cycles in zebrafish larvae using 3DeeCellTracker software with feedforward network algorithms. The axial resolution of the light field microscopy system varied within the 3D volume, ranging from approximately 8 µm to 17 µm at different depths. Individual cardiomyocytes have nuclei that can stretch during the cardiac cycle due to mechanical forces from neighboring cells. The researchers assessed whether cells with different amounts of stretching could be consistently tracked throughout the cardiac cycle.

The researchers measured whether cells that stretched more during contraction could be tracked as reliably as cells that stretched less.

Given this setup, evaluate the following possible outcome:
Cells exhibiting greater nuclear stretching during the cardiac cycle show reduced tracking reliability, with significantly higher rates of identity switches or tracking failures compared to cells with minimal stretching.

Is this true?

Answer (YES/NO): YES